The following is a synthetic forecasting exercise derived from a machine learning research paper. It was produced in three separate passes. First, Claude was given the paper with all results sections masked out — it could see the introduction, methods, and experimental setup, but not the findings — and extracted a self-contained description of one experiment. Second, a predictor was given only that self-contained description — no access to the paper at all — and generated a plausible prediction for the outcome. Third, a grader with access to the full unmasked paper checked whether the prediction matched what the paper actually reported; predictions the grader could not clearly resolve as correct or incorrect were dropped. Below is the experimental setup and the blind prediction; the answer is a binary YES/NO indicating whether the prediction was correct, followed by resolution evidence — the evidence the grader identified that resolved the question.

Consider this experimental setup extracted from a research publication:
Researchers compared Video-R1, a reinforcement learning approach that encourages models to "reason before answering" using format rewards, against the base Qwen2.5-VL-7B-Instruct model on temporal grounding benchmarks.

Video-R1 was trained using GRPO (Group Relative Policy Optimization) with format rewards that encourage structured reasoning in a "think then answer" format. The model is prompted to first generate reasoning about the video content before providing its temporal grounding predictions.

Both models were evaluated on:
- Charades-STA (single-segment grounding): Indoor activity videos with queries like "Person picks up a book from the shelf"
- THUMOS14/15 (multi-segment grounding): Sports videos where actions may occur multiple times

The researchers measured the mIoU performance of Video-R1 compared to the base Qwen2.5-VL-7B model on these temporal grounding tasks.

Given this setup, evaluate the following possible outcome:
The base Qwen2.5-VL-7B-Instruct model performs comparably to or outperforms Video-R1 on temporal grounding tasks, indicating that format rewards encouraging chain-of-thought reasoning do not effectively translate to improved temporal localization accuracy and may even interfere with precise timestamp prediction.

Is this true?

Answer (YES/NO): NO